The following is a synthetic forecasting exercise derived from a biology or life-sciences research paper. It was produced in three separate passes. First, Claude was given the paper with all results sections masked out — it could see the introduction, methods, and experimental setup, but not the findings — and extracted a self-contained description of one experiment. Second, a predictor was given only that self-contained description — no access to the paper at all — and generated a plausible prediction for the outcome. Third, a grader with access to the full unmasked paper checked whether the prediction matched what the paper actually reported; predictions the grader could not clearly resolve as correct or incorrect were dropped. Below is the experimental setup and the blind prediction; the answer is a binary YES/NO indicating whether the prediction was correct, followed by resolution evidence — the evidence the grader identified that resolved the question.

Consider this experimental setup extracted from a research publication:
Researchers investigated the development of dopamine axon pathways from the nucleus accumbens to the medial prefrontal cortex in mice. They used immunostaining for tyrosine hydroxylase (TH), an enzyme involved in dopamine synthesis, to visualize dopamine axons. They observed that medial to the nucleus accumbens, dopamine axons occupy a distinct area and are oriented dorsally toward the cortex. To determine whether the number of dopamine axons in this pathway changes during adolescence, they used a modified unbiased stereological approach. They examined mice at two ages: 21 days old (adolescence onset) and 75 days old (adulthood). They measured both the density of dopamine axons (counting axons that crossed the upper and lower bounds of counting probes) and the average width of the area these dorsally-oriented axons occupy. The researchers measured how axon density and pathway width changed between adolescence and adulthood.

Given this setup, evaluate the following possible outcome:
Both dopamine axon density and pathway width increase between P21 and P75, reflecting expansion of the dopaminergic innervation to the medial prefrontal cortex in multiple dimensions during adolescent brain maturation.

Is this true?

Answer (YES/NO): NO